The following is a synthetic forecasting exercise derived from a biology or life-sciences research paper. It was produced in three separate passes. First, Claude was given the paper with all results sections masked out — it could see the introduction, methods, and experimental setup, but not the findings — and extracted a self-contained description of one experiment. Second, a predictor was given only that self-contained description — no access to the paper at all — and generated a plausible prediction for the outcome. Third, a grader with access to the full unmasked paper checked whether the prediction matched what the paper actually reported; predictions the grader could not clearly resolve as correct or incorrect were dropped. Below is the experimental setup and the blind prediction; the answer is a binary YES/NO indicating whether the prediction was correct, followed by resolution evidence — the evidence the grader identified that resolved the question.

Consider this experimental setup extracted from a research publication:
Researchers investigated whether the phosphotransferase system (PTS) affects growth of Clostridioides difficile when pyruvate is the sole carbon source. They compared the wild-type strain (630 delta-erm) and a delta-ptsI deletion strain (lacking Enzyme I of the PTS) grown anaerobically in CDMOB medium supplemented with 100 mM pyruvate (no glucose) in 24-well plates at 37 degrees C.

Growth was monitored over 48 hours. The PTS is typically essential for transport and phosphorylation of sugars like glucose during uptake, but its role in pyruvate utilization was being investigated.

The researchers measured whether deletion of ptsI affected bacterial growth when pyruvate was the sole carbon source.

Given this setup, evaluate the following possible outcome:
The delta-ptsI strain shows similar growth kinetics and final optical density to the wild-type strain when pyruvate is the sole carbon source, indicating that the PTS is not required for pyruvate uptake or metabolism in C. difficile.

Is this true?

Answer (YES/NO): YES